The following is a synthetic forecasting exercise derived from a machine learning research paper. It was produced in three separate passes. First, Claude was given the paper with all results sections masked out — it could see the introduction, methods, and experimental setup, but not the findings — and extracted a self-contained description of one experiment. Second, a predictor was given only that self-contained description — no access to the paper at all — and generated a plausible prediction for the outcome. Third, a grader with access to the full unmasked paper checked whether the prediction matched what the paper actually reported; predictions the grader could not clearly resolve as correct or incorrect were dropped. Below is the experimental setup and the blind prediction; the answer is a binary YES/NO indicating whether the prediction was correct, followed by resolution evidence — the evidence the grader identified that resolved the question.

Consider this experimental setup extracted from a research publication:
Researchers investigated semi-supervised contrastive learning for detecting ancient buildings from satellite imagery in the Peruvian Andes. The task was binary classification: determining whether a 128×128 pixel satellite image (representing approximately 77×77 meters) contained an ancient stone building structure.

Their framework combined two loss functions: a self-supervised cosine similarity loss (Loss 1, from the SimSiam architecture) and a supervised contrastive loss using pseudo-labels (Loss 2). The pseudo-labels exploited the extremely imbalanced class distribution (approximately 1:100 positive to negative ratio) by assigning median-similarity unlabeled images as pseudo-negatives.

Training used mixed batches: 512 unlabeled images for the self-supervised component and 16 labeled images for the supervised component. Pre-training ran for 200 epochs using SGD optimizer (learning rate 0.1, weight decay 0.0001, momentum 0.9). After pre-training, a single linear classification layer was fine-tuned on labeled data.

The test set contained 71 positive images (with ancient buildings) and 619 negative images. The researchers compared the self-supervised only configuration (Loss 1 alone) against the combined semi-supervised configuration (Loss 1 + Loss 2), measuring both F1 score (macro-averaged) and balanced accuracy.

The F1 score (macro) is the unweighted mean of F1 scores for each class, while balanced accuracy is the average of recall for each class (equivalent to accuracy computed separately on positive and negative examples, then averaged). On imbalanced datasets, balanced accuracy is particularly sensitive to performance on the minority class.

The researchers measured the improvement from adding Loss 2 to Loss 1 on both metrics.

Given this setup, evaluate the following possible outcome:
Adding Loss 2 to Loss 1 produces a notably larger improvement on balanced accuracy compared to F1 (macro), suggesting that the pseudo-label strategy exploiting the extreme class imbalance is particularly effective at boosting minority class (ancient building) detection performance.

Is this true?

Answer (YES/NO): YES